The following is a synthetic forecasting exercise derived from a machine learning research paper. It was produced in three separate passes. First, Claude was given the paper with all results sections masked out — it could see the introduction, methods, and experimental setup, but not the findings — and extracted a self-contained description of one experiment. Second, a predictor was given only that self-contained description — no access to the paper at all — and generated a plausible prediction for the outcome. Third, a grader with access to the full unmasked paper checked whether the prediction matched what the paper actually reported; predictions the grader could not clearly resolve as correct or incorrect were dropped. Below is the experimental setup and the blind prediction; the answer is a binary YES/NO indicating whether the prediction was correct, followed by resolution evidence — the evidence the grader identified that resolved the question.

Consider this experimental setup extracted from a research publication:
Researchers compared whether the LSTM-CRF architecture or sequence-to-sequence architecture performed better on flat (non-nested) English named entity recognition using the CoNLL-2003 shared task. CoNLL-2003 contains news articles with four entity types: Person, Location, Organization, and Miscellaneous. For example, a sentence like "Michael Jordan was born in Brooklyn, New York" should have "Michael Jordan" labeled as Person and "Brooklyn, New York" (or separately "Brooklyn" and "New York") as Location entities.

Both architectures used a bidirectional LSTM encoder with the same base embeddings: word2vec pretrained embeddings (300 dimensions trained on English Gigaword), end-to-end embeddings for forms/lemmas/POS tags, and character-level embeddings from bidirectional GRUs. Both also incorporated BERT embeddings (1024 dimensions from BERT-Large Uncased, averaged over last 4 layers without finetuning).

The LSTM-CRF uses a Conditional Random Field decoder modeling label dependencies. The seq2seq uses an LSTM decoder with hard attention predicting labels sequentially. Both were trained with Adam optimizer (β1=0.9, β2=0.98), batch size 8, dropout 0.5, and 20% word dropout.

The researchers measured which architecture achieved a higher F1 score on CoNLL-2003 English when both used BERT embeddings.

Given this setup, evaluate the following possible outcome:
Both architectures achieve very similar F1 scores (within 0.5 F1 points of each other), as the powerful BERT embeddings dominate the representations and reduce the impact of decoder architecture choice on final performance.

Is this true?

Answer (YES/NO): YES